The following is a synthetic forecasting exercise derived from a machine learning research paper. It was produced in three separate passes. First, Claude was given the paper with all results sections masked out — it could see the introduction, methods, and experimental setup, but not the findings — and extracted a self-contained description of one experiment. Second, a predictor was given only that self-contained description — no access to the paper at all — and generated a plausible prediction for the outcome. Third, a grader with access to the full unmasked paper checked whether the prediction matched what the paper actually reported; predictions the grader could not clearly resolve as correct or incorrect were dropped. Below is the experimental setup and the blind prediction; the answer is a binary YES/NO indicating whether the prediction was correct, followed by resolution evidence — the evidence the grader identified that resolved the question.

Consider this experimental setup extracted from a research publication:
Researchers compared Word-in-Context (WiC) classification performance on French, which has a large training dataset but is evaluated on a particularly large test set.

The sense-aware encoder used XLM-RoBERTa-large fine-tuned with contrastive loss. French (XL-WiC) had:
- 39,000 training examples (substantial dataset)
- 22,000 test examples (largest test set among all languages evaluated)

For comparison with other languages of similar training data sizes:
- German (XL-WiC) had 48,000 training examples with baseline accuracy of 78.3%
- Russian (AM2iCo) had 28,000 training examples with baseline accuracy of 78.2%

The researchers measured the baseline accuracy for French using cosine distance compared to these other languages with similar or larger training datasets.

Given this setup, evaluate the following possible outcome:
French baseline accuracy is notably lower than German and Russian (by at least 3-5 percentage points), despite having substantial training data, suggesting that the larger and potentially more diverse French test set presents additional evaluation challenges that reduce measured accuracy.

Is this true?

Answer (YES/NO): YES